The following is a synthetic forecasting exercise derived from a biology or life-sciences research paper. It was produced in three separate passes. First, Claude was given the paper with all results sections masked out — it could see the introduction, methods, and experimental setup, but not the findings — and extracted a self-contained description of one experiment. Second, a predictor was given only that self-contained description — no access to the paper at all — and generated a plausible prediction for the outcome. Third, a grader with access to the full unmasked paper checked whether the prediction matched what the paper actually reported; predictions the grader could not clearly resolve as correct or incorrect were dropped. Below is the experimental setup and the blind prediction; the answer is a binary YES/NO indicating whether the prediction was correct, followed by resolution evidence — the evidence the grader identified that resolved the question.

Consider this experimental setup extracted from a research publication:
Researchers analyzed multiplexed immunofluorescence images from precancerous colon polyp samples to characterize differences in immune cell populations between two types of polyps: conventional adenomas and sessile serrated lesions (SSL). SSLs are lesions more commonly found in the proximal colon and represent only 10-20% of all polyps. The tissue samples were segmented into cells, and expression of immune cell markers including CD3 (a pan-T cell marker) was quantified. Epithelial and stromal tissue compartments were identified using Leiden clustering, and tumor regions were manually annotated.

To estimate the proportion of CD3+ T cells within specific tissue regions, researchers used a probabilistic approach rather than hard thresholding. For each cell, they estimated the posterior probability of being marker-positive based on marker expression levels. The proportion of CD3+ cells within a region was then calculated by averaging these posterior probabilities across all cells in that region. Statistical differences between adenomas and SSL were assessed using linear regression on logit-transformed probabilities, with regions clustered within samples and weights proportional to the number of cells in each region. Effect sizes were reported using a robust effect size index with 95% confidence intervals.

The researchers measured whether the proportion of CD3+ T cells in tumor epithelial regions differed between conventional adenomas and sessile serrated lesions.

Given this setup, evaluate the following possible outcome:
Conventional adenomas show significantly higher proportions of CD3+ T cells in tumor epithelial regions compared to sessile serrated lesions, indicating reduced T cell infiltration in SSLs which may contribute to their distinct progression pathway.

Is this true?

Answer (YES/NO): NO